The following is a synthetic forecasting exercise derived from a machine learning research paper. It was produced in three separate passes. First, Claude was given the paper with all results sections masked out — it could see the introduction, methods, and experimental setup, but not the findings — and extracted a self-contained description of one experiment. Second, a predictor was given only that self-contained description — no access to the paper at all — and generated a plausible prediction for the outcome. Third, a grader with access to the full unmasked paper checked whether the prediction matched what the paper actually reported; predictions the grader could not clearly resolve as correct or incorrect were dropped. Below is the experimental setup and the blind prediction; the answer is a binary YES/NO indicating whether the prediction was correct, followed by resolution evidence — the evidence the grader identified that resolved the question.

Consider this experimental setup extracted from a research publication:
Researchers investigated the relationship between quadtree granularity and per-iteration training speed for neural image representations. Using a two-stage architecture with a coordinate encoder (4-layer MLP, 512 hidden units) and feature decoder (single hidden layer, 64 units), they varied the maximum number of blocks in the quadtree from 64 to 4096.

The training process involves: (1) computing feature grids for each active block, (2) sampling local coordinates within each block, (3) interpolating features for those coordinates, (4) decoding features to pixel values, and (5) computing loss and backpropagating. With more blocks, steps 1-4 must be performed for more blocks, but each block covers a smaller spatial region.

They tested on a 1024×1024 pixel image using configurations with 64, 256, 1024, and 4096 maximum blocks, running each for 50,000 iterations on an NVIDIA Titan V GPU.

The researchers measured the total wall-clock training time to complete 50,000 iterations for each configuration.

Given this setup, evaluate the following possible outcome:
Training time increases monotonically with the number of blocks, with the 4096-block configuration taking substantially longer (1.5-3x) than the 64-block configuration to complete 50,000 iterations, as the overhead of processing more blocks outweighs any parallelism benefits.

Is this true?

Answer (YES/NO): NO